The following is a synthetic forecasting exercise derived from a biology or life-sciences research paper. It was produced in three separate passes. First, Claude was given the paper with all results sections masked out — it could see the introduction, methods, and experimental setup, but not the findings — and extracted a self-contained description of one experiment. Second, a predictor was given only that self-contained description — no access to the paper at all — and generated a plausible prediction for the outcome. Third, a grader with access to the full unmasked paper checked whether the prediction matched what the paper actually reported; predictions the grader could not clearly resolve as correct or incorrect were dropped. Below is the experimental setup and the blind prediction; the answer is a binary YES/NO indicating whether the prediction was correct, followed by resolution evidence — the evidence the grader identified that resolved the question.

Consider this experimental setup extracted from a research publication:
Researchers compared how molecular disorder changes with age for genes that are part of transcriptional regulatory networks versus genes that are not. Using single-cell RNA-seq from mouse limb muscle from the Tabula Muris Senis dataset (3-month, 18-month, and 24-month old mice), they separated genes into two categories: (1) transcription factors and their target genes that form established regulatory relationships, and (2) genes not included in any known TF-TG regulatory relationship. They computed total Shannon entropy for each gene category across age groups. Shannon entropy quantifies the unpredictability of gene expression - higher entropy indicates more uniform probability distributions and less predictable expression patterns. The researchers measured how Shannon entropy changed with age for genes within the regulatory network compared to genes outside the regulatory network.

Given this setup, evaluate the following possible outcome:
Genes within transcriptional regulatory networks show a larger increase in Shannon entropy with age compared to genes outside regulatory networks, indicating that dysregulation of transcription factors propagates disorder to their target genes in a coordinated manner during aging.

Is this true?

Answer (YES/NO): NO